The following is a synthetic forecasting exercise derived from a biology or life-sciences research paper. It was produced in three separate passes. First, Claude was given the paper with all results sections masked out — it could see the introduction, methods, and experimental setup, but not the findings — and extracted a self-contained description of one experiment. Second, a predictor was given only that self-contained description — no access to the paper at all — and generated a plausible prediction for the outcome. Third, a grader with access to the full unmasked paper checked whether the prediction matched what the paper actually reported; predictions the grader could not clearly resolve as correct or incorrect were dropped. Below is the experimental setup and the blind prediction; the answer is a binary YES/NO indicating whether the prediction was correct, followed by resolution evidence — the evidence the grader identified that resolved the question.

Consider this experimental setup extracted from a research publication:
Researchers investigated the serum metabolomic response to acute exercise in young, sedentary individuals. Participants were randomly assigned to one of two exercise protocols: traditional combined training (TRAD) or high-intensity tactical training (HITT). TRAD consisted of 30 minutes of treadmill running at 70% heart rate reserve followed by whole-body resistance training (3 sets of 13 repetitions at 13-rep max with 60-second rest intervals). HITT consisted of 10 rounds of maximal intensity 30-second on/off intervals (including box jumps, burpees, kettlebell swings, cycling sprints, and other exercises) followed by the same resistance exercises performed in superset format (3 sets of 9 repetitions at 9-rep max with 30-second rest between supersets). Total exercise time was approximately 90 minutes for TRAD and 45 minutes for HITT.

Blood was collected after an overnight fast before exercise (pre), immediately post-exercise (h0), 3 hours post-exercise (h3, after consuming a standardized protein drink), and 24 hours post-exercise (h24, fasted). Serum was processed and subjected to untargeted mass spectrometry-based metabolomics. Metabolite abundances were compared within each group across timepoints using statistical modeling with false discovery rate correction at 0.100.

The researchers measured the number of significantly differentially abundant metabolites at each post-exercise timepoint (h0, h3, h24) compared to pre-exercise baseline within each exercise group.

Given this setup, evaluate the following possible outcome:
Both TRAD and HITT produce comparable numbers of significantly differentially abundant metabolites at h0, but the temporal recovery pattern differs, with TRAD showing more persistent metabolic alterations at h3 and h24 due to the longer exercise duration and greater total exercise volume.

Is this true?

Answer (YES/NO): NO